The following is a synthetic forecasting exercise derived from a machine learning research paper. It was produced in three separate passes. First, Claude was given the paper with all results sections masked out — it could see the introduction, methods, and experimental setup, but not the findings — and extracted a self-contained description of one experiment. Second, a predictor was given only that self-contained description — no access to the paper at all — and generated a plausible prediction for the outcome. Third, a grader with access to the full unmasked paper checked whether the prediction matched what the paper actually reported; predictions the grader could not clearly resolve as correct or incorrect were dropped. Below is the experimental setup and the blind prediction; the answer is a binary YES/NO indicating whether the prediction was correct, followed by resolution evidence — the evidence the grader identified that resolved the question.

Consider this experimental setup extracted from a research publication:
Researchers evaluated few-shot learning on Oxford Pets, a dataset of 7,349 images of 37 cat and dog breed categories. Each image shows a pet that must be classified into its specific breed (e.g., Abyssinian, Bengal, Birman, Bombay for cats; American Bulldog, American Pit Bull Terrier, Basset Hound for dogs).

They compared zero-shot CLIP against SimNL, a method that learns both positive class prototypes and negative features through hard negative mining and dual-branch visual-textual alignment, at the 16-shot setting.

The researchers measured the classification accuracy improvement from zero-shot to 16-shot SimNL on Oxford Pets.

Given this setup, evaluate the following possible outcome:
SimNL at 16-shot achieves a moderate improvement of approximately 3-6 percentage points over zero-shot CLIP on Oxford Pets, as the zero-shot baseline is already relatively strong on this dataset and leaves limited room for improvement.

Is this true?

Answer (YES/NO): YES